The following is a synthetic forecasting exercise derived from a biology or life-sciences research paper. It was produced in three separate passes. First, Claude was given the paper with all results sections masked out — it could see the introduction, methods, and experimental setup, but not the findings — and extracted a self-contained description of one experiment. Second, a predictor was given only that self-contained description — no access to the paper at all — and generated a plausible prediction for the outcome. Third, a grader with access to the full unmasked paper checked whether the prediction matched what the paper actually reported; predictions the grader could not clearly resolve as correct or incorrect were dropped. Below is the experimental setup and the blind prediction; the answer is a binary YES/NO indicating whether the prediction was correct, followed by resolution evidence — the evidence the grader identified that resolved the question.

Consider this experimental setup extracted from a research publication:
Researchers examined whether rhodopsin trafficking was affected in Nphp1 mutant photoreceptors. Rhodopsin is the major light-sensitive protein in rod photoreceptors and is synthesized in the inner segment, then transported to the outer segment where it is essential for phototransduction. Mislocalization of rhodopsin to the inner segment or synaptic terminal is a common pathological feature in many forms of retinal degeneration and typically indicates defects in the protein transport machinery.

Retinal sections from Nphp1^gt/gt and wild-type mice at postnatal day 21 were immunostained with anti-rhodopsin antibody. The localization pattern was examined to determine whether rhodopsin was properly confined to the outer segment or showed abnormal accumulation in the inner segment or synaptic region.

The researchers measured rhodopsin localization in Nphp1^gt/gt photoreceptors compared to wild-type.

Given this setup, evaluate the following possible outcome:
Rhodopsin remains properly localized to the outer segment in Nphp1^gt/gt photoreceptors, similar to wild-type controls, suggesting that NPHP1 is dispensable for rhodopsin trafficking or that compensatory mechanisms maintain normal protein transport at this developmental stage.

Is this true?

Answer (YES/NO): NO